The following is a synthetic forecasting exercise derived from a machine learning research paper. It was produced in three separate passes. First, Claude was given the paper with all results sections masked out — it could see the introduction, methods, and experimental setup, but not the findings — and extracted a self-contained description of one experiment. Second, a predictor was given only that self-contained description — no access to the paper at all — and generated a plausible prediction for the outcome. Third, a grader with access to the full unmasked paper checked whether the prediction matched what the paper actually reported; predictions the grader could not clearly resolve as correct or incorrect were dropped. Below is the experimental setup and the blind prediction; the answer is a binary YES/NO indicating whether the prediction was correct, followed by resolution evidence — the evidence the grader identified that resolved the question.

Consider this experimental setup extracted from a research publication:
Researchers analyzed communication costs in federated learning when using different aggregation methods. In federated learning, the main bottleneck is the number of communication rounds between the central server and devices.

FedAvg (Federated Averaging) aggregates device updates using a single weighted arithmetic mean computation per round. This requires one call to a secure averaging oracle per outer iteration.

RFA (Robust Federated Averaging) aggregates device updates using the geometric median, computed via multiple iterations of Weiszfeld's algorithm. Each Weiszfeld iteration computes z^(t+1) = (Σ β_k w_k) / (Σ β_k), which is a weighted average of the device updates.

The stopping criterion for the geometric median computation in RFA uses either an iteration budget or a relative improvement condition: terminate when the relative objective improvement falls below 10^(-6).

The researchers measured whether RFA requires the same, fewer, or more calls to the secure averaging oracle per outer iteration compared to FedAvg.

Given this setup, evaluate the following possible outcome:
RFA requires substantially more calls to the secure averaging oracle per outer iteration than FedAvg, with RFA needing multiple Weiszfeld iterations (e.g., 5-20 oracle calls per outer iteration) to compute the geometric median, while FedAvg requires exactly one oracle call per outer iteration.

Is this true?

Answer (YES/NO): NO